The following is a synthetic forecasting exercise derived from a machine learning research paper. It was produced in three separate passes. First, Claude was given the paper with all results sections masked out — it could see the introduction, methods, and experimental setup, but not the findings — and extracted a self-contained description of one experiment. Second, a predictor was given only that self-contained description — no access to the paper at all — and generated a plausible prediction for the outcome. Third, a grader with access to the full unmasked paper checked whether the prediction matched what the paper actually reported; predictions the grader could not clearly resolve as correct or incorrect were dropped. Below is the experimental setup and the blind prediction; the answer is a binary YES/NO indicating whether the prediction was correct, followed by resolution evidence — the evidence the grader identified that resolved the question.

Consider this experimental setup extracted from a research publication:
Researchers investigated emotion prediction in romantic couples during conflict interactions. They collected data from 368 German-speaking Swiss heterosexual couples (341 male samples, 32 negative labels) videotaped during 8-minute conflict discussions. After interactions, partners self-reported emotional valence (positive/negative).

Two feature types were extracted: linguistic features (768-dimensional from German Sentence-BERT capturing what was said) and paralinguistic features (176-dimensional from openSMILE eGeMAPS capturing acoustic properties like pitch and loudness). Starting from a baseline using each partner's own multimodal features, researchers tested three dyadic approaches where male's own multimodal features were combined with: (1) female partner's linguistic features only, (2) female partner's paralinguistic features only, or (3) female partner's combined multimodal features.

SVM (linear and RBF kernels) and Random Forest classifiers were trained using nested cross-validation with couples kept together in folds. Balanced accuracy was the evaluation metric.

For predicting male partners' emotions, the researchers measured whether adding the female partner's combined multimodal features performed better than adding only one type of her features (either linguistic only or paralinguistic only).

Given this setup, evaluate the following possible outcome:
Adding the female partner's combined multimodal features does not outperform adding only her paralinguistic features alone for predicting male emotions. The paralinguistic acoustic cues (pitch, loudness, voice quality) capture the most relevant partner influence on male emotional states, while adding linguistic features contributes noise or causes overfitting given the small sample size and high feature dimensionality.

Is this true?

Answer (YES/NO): YES